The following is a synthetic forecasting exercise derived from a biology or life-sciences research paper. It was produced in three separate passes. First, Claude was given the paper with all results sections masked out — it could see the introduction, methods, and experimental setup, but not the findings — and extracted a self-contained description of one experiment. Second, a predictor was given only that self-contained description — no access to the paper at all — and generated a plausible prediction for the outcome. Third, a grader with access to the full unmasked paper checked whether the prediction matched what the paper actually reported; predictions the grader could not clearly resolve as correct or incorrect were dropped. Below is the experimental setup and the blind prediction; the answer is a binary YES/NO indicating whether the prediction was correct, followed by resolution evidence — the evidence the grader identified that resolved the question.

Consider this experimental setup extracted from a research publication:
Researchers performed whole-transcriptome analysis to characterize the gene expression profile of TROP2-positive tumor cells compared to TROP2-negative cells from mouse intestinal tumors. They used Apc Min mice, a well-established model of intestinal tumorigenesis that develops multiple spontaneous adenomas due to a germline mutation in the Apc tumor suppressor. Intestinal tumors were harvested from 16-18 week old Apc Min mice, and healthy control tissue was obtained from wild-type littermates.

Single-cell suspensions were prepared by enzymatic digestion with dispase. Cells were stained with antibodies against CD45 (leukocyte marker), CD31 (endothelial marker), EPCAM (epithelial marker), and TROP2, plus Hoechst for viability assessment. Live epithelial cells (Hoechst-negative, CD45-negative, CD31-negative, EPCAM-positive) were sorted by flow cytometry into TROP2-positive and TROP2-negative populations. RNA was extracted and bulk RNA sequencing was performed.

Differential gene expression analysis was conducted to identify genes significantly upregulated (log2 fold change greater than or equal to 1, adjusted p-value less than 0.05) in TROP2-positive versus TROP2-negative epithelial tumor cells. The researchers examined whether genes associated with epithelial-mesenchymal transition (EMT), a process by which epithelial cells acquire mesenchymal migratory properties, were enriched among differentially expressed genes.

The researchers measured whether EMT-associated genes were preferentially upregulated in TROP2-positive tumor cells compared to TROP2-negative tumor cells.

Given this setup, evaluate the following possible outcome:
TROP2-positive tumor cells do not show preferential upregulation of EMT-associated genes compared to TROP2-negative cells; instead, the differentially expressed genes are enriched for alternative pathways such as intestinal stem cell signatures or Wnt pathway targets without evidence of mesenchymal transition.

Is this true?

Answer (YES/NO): NO